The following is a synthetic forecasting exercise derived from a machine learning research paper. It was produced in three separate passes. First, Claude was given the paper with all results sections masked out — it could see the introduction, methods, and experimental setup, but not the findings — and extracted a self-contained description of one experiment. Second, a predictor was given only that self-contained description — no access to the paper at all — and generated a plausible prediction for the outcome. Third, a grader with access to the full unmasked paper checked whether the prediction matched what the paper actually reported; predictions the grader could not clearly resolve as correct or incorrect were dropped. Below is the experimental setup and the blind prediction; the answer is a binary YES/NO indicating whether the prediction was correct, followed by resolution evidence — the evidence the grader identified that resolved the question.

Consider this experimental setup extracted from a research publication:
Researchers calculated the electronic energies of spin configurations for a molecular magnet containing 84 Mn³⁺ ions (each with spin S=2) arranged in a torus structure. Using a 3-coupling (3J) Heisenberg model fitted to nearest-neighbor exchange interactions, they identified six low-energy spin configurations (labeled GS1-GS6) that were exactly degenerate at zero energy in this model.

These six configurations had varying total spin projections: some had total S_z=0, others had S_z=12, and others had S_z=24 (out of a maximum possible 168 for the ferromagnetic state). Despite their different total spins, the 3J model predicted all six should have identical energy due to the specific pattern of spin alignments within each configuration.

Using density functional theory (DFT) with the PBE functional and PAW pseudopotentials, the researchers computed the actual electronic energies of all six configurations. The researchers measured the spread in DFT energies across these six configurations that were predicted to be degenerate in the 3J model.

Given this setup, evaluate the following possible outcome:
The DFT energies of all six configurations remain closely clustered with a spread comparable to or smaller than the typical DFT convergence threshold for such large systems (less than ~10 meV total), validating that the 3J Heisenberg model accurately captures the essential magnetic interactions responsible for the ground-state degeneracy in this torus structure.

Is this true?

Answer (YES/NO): NO